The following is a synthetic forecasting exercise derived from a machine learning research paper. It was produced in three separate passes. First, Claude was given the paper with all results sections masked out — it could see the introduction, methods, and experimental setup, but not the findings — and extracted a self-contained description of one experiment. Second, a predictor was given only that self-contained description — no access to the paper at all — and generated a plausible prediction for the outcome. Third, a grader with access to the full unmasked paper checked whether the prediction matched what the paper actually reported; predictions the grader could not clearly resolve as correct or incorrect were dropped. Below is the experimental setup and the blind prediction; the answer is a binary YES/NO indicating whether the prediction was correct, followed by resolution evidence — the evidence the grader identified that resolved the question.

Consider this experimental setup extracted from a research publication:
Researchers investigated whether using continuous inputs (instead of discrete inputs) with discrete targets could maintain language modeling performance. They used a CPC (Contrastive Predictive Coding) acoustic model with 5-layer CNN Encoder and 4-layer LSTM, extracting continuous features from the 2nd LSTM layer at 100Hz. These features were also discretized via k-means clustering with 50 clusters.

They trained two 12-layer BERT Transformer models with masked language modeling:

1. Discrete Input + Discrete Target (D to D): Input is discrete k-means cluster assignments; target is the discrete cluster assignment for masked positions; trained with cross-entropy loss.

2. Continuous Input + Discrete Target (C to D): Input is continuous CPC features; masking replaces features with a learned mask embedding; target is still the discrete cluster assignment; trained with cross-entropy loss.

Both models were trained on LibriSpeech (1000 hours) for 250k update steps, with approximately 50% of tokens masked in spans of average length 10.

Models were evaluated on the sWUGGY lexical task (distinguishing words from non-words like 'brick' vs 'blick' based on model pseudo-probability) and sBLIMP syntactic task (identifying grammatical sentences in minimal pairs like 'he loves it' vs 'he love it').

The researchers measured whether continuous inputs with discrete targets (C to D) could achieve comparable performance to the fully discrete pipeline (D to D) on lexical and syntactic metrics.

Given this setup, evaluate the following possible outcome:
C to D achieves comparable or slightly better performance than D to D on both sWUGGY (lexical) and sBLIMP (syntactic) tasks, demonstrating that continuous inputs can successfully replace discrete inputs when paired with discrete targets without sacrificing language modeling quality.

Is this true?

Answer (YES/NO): NO